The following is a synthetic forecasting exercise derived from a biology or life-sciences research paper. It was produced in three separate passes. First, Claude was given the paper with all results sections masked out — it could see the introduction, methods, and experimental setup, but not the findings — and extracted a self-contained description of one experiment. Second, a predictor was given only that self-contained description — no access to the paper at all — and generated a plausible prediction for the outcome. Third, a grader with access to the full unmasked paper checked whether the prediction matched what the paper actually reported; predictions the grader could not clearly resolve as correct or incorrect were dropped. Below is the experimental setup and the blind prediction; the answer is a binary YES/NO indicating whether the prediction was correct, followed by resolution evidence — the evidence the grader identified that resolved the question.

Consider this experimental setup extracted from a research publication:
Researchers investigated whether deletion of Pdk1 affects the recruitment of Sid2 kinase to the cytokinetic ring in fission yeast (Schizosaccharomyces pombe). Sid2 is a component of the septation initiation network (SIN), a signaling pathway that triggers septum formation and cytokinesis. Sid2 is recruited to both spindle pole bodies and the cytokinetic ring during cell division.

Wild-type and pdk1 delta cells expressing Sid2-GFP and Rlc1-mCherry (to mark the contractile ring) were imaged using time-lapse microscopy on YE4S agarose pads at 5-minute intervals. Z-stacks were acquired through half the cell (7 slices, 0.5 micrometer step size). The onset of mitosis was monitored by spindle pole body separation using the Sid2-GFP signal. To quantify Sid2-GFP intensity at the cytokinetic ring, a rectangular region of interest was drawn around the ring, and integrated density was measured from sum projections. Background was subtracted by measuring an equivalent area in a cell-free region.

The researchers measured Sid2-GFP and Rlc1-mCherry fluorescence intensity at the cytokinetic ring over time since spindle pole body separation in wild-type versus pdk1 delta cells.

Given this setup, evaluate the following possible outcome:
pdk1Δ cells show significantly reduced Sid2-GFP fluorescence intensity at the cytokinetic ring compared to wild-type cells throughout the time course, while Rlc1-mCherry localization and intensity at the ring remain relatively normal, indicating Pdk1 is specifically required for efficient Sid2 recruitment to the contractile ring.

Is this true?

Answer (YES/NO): NO